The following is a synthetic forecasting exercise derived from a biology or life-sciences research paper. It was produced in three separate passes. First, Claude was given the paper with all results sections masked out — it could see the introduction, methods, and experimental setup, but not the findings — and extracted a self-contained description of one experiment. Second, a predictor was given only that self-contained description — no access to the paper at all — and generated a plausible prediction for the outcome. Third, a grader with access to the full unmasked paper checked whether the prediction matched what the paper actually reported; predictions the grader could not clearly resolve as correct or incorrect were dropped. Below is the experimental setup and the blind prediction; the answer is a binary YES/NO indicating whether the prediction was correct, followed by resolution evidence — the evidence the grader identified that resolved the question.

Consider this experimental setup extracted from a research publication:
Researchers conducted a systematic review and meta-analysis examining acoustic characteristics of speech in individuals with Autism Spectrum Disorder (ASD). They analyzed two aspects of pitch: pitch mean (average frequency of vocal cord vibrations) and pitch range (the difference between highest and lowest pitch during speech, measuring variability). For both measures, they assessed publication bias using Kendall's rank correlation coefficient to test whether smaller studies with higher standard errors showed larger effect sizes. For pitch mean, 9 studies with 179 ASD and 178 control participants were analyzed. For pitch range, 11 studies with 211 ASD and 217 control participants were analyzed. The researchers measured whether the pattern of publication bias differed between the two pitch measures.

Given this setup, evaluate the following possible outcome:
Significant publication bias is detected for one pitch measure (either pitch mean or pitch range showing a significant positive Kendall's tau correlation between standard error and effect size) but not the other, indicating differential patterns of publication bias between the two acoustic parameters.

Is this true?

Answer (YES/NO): YES